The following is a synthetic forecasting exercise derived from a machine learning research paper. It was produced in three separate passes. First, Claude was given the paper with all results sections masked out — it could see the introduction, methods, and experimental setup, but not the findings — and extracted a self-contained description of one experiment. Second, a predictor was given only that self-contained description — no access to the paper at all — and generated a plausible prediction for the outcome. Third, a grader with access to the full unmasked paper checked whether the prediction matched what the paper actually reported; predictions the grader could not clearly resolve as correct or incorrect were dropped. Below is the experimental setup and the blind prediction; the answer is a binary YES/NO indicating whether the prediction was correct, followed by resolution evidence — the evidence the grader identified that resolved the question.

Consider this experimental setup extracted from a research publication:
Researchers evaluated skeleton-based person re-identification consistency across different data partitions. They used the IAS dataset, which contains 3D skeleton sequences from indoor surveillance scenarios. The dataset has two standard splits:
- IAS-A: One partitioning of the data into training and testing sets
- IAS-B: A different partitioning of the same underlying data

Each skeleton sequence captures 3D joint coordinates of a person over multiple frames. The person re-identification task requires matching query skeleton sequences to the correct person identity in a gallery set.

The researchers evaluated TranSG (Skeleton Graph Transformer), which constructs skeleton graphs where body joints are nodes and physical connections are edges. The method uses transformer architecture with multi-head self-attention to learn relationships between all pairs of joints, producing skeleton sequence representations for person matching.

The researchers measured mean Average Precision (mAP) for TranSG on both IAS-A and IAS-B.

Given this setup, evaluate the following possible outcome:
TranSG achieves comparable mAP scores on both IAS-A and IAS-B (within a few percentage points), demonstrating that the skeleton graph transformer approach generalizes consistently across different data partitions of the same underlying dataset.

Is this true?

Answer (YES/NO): NO